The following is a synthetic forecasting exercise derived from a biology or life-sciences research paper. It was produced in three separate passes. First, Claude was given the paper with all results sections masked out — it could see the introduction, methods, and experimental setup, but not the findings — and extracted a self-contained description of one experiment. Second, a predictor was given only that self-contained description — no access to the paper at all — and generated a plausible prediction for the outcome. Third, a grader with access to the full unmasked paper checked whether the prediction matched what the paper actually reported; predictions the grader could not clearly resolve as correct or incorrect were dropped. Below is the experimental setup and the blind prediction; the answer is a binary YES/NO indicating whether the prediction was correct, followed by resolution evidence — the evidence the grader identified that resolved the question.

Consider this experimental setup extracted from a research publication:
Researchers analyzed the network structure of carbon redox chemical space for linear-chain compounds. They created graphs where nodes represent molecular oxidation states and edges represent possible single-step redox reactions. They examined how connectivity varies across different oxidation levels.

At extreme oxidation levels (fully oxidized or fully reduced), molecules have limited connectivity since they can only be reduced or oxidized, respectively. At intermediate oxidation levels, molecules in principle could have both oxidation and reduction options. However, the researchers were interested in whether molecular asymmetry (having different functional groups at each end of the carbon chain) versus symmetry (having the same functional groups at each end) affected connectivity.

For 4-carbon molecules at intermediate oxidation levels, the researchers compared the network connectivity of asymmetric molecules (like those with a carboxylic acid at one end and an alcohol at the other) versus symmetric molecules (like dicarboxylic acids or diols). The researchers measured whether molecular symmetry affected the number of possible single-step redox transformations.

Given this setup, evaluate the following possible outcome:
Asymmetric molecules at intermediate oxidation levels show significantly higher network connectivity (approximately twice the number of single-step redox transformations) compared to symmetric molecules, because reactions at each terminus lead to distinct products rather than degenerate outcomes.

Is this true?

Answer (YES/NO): YES